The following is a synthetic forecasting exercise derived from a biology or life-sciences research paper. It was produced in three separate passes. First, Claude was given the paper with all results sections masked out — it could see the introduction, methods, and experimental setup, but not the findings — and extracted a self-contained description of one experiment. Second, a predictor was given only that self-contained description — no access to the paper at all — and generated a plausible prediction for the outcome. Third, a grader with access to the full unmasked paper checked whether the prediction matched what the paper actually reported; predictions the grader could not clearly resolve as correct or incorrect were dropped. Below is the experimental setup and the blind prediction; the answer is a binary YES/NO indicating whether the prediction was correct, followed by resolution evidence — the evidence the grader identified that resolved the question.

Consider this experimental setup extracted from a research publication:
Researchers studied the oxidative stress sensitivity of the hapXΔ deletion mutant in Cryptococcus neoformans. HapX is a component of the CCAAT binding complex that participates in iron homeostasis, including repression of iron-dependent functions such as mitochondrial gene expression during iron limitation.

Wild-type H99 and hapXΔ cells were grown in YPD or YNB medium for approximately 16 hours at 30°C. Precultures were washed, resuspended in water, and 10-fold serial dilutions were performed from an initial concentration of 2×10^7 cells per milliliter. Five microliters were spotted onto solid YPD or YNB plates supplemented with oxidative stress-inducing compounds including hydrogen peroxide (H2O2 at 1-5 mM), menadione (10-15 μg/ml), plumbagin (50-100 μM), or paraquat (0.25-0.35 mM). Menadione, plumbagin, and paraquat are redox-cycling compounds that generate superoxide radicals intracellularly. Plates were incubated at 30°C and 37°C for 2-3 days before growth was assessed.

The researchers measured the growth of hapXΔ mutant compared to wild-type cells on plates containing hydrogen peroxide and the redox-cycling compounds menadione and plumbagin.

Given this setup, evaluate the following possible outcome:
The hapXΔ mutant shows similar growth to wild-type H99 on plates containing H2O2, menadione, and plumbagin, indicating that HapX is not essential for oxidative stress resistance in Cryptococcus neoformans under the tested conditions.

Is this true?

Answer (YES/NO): YES